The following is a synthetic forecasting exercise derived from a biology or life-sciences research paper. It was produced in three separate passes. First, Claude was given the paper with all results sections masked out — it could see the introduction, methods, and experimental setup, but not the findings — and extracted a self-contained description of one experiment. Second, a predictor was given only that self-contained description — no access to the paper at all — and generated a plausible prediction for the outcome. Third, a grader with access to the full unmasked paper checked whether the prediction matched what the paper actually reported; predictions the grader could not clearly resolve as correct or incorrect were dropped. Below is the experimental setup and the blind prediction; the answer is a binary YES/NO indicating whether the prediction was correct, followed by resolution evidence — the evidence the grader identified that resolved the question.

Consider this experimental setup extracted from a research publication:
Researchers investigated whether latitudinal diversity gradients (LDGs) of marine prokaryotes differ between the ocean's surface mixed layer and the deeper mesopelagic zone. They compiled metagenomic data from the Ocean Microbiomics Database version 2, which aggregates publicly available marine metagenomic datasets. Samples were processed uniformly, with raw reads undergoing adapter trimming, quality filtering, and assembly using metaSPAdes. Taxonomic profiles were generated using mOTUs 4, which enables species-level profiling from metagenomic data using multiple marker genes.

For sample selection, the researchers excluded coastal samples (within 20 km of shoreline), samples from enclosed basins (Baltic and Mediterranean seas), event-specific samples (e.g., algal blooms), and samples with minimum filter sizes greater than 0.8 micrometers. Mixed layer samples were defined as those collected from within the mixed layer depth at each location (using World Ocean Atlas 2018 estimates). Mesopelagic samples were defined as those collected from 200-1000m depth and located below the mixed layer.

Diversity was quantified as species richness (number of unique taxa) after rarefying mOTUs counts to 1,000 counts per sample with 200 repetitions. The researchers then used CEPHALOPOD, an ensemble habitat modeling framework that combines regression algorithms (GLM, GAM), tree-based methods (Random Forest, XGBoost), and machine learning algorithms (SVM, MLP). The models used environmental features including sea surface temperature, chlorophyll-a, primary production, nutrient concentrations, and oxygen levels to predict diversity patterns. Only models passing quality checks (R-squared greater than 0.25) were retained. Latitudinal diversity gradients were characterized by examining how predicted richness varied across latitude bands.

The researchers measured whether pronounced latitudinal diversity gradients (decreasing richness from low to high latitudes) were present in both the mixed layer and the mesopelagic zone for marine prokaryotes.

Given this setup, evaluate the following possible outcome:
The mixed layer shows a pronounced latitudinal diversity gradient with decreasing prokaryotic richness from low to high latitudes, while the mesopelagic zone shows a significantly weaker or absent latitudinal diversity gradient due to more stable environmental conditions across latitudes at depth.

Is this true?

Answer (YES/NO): YES